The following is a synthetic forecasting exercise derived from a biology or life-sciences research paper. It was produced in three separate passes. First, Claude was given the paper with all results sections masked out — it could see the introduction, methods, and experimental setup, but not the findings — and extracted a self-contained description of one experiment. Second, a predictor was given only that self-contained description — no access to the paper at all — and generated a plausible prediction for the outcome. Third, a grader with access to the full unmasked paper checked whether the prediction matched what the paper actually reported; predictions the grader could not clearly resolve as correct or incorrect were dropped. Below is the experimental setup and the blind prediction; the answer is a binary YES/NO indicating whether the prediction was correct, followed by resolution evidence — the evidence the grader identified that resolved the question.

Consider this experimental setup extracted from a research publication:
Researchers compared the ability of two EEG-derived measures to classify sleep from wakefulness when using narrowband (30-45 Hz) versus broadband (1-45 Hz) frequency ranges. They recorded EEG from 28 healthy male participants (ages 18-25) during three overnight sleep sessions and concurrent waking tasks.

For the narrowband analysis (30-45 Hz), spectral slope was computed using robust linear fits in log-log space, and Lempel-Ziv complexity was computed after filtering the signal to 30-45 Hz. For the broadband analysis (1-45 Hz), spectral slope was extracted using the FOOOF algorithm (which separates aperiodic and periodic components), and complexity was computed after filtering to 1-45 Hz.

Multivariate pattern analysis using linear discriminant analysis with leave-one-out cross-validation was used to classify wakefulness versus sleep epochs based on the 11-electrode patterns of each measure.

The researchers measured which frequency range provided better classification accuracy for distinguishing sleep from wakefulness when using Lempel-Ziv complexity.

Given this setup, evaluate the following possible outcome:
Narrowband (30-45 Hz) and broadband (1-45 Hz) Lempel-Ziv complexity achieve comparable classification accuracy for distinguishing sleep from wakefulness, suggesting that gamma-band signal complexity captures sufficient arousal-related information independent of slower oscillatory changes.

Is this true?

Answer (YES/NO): NO